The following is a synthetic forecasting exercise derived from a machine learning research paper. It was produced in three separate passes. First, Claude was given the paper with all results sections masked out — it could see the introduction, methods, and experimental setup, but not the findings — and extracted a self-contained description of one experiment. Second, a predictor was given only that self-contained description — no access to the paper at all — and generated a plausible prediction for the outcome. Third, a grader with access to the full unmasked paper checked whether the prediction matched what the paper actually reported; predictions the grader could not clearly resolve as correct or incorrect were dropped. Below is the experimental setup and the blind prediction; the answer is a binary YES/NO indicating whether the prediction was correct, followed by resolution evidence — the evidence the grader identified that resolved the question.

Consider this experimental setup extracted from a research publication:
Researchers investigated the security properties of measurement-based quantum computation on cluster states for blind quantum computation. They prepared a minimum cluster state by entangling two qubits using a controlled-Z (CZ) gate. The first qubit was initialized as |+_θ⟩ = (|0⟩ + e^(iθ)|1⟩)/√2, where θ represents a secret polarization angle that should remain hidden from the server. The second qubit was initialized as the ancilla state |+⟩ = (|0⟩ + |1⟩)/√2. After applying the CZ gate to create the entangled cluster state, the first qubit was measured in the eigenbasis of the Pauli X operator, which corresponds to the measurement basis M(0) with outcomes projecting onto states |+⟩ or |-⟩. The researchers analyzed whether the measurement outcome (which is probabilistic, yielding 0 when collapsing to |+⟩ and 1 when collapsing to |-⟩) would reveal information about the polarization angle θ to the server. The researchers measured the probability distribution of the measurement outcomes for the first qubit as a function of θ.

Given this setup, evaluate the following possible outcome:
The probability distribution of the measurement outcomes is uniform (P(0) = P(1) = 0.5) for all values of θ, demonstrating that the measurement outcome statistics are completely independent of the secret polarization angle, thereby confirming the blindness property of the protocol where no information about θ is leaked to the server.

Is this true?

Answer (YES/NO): YES